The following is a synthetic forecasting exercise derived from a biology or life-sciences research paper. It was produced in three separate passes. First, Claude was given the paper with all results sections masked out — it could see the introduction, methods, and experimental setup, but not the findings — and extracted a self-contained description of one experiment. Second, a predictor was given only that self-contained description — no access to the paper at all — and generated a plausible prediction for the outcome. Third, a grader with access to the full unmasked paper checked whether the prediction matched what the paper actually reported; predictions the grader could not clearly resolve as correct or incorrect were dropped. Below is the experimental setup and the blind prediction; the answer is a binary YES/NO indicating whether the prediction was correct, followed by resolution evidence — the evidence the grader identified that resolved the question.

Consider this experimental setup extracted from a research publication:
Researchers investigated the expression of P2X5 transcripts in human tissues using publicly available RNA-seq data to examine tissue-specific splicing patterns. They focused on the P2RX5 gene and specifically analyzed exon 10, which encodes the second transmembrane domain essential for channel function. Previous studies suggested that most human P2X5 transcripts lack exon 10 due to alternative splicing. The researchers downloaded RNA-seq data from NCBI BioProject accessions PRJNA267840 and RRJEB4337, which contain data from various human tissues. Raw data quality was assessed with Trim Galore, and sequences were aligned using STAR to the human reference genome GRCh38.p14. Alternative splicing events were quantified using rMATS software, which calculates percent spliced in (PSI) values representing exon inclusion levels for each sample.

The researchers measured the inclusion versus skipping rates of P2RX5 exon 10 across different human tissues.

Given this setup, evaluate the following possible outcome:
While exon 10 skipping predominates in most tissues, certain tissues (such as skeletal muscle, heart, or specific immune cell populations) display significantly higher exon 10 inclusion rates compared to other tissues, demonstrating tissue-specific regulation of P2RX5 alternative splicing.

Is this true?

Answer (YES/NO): NO